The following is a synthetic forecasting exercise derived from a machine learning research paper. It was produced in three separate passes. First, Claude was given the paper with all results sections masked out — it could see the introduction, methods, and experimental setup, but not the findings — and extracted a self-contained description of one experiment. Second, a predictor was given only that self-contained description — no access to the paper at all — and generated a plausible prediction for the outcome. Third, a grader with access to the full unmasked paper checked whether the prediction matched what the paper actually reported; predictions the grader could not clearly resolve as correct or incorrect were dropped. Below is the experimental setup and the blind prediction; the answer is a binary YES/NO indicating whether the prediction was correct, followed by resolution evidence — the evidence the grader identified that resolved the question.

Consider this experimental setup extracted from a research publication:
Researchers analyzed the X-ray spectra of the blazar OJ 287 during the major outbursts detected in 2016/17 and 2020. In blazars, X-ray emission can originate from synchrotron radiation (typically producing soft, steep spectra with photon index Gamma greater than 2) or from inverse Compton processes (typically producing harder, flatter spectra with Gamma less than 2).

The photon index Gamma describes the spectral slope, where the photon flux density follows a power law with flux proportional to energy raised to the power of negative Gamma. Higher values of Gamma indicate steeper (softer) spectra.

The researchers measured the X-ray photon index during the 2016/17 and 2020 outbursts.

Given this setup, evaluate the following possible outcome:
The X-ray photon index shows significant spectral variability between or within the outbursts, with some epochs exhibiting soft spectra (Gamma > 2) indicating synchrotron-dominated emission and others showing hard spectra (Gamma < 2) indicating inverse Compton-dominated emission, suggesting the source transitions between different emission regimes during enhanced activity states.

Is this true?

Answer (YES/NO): NO